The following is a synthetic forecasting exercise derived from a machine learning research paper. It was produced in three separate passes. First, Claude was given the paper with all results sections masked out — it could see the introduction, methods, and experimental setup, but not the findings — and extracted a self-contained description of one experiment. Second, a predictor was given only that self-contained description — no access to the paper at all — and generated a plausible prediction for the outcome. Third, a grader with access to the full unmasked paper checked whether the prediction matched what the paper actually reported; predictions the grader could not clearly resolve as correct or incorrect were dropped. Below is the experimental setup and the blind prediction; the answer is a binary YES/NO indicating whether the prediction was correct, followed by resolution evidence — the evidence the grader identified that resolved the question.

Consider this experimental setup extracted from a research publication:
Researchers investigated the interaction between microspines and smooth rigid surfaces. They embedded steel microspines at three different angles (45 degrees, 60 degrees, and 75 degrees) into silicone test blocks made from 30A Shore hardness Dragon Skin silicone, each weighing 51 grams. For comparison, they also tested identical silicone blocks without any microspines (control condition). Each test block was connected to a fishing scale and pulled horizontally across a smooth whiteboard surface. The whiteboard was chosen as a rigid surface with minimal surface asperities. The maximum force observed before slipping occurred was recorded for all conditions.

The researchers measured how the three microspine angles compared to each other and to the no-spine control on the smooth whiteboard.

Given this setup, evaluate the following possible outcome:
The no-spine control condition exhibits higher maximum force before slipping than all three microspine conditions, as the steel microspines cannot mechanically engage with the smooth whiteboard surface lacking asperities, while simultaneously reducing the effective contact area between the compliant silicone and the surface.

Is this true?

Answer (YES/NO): YES